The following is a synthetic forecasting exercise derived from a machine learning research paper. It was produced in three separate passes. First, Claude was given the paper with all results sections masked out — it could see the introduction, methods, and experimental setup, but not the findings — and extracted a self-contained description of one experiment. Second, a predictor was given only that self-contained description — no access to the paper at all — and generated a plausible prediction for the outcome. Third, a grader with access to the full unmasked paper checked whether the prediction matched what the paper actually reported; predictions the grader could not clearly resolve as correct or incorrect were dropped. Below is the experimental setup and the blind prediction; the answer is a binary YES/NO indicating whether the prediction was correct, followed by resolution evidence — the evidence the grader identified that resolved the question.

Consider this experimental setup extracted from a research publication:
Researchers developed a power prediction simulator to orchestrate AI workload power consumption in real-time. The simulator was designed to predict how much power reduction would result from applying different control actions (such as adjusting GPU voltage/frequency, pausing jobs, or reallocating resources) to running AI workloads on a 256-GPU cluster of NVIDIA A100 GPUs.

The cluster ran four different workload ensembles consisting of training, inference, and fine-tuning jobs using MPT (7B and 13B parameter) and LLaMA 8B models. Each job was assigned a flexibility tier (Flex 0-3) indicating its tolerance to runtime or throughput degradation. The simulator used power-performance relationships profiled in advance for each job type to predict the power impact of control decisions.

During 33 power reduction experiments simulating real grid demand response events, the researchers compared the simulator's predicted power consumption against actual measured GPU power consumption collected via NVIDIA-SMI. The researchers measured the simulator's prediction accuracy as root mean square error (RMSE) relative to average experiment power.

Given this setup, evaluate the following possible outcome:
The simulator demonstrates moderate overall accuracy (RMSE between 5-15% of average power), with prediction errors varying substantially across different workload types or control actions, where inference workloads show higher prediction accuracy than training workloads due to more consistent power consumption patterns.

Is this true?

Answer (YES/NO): NO